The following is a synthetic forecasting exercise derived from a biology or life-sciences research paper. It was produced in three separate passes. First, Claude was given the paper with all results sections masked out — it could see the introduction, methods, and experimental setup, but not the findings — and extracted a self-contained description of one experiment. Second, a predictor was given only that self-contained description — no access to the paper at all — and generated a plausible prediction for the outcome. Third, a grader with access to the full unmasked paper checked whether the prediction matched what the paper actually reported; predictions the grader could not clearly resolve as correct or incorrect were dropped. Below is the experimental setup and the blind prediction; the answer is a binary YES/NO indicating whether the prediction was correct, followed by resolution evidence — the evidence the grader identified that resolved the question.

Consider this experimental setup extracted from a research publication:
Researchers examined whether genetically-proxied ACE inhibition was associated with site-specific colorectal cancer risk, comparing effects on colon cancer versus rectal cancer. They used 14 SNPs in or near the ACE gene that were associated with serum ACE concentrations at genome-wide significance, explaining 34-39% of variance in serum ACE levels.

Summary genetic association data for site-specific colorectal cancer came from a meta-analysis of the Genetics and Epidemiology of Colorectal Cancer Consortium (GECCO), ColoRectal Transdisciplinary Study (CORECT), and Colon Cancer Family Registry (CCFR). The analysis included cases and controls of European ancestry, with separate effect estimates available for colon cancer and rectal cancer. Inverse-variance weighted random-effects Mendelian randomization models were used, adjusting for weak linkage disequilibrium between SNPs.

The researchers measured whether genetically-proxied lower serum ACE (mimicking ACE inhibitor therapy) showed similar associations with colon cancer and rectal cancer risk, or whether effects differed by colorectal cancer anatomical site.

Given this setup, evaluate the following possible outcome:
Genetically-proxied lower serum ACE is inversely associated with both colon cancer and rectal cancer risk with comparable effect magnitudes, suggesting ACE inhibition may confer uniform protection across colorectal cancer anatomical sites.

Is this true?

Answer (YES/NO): NO